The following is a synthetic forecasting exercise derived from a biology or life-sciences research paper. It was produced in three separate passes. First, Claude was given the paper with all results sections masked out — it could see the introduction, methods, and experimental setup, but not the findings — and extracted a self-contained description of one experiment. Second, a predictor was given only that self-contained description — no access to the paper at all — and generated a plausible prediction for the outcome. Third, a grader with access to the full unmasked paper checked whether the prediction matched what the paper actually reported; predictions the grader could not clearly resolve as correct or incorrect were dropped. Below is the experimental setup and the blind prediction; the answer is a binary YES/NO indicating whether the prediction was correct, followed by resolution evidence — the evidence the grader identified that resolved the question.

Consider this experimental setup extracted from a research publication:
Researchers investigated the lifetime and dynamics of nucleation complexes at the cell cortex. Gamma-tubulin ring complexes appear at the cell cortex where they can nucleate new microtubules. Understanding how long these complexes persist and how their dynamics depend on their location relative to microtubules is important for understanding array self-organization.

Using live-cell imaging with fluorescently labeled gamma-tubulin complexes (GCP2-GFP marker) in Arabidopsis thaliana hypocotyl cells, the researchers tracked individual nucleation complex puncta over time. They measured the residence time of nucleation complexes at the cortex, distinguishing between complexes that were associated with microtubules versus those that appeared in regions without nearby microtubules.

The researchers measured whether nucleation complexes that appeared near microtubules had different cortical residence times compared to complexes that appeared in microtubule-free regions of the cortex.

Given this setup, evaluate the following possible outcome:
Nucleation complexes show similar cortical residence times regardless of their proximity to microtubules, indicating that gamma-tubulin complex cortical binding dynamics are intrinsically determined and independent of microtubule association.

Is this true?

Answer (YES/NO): YES